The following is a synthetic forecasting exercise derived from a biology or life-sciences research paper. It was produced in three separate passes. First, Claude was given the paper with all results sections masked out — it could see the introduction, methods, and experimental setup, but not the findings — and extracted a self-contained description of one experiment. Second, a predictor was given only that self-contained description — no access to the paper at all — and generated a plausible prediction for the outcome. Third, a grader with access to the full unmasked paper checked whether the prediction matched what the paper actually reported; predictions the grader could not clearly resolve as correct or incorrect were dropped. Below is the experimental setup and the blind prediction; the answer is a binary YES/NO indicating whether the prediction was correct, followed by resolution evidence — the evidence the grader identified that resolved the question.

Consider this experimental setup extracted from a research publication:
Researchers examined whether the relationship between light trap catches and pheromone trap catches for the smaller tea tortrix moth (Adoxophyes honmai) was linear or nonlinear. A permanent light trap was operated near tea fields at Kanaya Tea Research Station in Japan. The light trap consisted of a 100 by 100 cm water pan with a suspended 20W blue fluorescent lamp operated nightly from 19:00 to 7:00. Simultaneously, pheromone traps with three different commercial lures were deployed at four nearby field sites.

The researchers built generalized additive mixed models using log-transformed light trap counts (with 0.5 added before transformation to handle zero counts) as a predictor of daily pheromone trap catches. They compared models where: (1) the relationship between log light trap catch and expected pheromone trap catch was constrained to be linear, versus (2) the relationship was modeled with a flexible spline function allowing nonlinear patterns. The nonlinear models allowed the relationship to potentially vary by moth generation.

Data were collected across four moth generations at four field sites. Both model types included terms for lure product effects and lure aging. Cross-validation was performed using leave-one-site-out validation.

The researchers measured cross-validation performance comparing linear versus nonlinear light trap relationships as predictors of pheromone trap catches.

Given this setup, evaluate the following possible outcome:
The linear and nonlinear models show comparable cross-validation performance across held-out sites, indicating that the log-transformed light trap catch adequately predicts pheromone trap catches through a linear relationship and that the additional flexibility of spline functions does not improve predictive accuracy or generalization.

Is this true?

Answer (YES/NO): NO